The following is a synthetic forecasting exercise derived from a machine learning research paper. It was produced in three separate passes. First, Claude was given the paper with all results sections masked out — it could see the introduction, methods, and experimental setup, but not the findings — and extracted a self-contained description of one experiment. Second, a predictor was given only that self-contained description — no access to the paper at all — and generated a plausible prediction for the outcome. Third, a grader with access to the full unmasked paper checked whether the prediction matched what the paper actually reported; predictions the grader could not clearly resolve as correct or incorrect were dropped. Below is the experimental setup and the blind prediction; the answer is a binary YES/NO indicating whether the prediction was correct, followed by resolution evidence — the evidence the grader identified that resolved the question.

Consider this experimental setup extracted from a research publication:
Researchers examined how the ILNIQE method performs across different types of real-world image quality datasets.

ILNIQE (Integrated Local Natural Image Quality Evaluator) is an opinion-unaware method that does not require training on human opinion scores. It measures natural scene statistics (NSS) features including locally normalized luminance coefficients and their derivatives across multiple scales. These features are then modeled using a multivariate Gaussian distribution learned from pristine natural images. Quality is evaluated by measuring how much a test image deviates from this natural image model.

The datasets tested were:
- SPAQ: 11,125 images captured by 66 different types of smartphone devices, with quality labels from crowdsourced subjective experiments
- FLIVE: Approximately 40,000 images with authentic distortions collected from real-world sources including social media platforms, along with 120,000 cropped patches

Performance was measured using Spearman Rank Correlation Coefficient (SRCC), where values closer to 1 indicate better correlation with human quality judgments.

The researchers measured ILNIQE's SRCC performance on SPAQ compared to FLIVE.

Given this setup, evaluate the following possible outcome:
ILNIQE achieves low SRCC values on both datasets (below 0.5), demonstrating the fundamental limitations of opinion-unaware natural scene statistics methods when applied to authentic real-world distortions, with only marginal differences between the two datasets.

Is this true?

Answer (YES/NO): NO